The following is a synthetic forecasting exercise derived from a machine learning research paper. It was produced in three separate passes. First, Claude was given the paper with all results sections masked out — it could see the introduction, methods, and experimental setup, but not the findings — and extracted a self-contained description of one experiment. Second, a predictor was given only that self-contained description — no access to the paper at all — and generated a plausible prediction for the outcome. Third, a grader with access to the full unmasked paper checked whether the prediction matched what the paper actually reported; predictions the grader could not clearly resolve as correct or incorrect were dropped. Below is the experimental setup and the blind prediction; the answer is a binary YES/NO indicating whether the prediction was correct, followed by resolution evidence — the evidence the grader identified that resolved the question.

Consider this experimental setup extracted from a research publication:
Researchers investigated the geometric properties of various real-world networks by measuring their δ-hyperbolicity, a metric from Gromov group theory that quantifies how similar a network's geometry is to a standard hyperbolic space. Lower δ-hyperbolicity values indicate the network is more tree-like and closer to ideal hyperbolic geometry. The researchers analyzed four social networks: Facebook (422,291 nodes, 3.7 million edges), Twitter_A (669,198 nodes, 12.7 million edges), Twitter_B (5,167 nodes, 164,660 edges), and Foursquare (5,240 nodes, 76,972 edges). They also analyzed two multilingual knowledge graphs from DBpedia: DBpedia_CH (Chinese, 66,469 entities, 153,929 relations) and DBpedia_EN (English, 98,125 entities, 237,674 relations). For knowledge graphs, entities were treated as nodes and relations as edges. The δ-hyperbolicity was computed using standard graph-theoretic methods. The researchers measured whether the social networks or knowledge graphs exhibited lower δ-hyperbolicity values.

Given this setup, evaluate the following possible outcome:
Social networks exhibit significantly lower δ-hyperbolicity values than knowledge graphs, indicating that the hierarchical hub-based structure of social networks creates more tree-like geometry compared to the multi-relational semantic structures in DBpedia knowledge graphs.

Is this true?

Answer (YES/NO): YES